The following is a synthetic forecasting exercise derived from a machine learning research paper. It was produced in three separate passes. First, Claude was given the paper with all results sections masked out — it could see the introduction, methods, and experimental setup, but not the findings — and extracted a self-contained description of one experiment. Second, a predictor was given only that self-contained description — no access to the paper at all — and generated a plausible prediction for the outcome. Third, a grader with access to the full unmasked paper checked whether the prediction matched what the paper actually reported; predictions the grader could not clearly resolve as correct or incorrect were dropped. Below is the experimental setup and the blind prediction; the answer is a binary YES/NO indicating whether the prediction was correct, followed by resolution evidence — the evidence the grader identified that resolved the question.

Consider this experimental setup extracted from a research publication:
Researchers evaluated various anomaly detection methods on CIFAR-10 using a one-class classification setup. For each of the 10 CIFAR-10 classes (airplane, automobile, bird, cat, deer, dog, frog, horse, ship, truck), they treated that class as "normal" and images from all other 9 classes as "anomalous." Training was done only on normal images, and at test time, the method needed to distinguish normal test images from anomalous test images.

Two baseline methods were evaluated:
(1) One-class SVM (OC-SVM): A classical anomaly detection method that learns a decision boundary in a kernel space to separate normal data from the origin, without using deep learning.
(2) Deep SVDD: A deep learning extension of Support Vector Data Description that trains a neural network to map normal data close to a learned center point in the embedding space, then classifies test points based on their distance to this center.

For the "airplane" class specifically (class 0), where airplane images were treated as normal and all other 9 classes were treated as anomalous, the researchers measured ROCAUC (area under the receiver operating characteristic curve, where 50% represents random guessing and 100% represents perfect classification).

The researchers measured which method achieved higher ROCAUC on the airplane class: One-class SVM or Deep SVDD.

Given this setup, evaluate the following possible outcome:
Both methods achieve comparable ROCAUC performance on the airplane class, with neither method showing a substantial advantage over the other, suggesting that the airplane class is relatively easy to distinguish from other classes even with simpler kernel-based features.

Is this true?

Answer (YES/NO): NO